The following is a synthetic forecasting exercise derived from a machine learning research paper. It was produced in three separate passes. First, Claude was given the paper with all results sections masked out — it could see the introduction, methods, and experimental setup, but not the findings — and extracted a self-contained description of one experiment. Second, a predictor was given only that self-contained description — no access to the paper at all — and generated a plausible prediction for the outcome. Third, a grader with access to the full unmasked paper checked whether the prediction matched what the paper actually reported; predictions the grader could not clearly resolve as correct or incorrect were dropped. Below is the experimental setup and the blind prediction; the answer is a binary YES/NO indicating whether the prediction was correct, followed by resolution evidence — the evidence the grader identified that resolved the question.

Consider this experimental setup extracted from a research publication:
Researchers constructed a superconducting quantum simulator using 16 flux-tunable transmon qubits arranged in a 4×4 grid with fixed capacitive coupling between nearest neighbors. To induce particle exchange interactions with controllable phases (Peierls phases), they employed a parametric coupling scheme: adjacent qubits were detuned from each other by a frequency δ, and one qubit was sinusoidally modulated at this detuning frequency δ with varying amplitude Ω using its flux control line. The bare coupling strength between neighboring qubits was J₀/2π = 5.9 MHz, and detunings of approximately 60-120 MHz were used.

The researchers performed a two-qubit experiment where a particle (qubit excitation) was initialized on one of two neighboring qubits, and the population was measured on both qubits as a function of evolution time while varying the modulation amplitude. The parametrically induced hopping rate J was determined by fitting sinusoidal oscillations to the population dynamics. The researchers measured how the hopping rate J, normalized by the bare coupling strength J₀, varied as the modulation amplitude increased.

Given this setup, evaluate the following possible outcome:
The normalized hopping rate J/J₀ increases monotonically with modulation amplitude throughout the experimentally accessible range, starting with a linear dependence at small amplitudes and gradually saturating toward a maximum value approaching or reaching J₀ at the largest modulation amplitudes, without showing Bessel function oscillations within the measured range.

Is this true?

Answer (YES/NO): NO